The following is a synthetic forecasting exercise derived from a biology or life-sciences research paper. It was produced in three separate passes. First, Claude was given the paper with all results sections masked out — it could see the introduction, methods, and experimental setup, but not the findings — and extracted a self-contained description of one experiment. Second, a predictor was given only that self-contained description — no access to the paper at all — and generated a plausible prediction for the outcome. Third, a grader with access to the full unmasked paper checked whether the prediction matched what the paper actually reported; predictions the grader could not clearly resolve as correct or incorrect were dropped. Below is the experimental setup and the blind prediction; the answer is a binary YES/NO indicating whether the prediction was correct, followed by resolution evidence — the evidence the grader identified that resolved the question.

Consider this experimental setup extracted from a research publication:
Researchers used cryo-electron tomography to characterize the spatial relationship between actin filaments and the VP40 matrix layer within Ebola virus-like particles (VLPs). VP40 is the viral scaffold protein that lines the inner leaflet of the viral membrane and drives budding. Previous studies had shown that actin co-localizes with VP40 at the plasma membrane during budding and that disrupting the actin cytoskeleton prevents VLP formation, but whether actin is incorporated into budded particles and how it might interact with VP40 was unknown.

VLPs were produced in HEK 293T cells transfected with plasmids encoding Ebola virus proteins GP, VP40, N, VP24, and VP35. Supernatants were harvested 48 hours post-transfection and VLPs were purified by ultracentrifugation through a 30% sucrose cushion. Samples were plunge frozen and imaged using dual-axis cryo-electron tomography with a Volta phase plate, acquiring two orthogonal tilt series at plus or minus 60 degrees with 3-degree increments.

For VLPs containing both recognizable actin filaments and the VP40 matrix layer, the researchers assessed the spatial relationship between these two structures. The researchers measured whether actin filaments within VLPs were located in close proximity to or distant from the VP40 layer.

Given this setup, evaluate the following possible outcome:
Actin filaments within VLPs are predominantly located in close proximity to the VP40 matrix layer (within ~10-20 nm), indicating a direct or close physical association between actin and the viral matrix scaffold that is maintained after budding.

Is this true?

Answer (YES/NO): YES